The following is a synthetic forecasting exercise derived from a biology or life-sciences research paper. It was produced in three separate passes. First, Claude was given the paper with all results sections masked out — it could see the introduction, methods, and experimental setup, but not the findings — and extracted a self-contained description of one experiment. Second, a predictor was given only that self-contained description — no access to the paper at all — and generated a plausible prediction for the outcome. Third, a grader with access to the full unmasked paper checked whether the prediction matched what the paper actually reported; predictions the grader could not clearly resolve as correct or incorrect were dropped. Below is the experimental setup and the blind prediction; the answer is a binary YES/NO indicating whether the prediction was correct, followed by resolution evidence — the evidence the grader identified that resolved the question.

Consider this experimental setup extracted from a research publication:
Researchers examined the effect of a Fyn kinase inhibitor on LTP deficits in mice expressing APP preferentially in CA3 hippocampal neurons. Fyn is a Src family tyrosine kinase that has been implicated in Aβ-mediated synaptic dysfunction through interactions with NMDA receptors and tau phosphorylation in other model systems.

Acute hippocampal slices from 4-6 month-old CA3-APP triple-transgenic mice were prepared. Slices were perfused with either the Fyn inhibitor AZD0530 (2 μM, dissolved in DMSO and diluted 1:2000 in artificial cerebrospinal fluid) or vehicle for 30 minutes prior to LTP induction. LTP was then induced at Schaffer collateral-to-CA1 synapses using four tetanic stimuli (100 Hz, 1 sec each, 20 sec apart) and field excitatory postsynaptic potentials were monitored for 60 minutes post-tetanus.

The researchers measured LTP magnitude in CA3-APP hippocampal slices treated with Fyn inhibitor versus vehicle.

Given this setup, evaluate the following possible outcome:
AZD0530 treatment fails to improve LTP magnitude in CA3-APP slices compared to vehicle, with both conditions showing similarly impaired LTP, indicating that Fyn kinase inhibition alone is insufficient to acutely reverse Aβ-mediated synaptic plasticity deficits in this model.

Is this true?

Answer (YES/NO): NO